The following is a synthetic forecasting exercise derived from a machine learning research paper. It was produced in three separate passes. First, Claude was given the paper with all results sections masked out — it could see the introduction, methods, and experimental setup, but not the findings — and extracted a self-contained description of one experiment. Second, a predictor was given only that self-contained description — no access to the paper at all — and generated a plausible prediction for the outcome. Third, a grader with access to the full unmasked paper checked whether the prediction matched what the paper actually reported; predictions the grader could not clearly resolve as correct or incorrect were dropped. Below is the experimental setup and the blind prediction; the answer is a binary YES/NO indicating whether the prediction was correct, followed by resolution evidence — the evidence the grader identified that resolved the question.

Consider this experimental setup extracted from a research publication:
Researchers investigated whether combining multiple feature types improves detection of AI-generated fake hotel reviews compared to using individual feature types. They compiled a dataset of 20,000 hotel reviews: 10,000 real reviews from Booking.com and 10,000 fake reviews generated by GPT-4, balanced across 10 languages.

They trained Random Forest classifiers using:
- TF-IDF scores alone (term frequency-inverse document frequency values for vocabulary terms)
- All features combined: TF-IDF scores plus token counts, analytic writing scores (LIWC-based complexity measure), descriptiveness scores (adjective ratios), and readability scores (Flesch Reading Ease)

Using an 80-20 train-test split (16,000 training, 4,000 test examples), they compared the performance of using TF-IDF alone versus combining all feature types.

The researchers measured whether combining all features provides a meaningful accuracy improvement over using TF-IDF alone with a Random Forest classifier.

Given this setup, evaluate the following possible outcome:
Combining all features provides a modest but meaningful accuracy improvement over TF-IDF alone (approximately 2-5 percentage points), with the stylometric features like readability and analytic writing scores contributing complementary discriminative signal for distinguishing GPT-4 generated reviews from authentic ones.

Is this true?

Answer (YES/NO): NO